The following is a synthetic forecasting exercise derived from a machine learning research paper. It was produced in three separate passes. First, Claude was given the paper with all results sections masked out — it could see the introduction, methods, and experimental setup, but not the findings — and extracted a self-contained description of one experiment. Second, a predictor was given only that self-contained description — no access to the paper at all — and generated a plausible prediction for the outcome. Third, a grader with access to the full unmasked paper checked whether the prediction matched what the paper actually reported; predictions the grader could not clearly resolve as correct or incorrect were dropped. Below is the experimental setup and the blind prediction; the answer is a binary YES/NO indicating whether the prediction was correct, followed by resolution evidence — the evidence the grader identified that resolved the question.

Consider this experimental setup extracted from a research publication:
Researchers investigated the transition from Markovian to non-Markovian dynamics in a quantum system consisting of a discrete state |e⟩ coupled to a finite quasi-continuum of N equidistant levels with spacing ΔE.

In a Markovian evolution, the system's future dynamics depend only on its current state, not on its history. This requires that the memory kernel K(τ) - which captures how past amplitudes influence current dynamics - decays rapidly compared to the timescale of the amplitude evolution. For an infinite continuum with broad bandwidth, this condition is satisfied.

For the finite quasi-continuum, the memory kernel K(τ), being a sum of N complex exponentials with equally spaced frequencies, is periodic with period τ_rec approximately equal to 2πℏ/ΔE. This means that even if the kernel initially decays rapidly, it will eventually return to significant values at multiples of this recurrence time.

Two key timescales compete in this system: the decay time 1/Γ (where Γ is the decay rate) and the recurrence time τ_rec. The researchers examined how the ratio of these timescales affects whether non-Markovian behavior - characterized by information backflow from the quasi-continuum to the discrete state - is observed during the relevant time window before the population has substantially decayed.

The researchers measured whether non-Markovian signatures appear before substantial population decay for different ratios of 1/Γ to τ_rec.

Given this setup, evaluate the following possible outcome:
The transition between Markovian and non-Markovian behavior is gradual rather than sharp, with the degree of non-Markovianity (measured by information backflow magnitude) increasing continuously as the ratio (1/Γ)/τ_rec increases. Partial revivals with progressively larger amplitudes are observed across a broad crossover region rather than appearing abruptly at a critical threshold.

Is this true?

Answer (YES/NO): NO